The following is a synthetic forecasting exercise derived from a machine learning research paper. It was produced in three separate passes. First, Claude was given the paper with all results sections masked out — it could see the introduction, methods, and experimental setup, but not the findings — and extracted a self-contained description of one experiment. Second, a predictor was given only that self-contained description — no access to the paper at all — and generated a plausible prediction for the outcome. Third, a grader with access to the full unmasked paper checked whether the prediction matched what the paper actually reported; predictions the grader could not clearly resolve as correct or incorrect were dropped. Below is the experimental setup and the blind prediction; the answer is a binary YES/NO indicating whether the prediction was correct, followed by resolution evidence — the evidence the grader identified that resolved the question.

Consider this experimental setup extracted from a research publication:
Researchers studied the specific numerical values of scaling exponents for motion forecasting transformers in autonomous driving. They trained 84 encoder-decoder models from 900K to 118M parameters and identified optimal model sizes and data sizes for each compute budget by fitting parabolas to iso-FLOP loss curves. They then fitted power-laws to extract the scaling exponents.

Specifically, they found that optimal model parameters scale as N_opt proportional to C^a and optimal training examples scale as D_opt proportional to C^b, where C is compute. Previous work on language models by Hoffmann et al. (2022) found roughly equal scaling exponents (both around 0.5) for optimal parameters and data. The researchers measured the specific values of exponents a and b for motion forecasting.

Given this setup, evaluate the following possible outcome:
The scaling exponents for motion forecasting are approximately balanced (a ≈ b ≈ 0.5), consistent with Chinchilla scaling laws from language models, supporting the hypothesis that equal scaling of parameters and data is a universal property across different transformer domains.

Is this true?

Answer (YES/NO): NO